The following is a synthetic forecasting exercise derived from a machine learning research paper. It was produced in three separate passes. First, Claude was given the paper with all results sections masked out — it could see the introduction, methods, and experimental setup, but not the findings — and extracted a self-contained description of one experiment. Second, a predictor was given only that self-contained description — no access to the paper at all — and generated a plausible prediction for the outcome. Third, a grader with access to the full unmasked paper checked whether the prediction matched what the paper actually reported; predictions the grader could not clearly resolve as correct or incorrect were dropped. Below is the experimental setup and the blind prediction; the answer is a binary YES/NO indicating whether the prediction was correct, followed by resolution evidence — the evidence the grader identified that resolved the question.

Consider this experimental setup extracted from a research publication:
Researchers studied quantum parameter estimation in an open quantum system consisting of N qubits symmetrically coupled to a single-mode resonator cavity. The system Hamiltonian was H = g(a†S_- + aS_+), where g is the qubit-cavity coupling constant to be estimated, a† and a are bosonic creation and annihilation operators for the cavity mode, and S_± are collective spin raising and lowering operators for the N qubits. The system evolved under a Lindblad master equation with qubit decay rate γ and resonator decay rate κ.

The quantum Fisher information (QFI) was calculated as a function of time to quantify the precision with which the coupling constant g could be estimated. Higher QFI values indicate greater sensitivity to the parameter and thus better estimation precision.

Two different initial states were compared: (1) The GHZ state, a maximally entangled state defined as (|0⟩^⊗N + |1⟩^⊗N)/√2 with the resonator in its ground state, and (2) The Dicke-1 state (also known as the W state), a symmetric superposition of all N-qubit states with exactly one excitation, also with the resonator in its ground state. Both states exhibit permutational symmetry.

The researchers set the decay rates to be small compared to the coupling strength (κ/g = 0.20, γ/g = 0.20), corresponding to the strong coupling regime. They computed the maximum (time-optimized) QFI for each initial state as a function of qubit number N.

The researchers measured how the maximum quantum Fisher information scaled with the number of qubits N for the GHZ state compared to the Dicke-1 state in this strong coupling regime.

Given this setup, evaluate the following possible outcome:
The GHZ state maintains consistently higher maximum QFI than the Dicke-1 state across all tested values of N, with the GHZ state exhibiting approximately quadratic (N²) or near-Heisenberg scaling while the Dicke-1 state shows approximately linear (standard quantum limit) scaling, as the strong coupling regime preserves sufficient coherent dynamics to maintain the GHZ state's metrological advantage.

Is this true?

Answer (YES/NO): NO